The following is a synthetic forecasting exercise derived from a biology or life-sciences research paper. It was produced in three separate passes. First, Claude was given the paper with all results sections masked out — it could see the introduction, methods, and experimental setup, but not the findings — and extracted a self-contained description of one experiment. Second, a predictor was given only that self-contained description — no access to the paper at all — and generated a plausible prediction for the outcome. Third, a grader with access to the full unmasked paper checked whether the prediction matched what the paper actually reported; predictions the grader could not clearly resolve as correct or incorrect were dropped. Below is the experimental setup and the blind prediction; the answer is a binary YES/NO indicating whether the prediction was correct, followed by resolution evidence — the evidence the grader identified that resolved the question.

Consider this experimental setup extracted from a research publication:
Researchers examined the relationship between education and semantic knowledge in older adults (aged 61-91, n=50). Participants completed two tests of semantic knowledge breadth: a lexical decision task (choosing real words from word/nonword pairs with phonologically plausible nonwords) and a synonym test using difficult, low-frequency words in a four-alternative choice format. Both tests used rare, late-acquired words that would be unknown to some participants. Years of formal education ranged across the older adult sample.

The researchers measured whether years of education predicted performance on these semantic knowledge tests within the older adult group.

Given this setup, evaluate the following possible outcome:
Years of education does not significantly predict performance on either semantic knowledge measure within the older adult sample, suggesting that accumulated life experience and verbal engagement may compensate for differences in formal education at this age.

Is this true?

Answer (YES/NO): NO